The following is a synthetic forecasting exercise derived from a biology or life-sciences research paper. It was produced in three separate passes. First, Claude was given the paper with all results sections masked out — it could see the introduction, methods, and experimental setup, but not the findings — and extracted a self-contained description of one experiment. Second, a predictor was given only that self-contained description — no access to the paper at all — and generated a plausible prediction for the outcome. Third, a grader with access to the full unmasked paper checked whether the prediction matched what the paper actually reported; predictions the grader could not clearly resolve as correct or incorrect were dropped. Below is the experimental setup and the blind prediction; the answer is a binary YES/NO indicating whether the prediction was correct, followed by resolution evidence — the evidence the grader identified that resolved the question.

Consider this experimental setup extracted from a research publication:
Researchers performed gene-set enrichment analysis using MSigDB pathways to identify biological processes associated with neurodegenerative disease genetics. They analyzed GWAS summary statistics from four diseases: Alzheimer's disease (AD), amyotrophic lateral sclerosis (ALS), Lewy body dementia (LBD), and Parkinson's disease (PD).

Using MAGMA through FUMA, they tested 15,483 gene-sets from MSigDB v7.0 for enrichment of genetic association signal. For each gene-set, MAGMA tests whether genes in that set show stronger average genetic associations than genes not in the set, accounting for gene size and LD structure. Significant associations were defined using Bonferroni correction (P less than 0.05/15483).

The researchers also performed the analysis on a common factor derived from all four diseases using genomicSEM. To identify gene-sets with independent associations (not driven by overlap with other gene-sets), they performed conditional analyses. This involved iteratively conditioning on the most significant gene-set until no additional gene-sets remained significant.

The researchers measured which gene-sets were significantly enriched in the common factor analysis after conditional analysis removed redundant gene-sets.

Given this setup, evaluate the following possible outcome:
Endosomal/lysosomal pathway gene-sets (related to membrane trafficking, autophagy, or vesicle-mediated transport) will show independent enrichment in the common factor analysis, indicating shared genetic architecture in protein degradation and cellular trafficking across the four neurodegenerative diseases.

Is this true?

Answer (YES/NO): NO